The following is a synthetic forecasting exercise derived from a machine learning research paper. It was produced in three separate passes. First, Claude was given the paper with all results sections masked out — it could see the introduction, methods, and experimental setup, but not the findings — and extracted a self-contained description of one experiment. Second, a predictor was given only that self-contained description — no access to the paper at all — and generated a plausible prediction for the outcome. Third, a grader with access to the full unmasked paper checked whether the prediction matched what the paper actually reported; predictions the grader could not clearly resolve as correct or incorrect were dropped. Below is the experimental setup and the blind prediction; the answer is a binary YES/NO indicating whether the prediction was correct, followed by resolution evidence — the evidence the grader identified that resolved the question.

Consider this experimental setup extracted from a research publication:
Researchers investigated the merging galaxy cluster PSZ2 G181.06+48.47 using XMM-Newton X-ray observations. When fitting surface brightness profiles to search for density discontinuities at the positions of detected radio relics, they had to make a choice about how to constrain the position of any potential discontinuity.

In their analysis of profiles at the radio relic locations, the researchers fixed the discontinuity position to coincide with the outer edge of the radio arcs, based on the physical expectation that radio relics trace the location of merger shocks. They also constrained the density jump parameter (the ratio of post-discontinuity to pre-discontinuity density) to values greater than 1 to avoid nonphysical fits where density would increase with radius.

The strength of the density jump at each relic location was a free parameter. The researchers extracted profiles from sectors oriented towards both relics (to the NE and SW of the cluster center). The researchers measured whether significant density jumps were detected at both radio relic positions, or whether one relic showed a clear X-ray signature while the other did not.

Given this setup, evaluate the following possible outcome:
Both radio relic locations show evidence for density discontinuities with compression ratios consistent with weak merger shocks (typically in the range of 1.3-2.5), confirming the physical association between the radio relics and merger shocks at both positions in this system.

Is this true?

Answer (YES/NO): NO